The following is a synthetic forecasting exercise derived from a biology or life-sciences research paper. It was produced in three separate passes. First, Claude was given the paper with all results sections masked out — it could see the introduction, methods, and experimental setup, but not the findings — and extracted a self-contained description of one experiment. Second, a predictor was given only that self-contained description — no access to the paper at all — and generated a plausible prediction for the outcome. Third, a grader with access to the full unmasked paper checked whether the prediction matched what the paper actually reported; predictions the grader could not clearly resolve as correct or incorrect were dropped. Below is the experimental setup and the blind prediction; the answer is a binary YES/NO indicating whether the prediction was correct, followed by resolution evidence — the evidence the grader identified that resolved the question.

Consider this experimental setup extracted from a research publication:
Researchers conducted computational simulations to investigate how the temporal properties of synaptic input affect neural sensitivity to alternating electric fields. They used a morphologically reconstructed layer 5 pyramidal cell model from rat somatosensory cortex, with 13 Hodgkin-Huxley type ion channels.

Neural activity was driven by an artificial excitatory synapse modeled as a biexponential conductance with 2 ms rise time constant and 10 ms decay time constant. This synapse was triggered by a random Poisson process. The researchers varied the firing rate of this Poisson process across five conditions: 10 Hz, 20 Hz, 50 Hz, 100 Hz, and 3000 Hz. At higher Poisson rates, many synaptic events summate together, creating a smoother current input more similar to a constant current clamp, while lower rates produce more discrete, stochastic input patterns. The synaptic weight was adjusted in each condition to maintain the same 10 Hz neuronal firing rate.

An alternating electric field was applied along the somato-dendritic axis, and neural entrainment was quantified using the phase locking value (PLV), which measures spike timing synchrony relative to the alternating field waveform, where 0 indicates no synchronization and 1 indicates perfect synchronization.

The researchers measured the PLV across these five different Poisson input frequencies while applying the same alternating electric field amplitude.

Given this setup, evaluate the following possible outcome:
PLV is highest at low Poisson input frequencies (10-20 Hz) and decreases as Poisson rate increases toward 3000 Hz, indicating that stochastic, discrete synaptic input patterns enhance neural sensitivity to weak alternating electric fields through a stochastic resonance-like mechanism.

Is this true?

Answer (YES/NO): NO